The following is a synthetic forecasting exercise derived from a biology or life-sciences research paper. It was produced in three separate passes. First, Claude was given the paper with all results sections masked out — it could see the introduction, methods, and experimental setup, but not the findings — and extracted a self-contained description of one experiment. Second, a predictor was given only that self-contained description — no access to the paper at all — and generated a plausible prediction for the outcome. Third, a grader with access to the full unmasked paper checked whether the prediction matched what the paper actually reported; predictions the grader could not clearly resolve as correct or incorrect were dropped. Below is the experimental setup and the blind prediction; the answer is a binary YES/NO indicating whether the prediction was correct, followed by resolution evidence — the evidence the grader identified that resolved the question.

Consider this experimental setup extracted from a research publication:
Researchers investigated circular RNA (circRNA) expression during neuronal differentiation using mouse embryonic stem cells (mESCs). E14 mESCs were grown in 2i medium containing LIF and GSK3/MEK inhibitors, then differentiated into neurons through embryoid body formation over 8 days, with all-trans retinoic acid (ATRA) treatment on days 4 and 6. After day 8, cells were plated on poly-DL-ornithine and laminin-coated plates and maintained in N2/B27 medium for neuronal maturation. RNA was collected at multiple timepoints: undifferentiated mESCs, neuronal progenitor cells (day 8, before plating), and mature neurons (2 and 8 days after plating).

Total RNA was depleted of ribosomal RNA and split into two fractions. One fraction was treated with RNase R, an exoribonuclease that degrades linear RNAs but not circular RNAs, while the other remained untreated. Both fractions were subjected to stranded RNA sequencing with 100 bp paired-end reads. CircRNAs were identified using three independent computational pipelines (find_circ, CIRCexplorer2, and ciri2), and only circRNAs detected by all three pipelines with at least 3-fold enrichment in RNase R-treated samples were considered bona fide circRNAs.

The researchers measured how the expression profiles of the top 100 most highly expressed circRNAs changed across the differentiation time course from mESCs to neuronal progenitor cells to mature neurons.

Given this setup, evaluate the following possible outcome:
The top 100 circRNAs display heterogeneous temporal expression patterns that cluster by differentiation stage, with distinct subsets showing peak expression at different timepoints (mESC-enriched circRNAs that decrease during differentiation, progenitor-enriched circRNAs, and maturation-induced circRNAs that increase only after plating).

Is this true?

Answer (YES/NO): NO